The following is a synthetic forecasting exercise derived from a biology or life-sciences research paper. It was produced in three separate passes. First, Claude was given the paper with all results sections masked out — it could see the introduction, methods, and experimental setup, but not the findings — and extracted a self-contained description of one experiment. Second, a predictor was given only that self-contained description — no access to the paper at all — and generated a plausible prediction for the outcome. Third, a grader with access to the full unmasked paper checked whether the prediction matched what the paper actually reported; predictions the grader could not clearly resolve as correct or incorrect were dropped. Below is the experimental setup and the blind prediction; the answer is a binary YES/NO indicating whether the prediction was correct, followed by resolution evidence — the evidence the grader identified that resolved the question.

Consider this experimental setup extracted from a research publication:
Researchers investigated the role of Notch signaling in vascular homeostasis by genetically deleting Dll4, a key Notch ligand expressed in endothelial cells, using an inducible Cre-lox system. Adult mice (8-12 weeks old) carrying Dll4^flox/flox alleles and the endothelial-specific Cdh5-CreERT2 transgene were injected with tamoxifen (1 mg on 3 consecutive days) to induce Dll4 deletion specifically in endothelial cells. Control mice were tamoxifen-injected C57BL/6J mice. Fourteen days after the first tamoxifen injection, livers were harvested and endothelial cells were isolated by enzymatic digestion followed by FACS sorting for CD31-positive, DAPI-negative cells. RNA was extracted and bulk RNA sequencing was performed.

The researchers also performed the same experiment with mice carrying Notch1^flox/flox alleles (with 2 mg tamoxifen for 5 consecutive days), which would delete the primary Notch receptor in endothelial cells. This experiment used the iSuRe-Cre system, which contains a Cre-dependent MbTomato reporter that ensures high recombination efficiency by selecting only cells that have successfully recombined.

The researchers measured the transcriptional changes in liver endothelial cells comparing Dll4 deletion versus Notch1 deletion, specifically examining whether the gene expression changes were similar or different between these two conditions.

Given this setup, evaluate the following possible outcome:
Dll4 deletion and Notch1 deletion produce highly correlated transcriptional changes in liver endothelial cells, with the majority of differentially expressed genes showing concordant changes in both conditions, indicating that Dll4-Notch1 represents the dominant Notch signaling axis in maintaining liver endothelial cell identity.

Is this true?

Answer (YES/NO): NO